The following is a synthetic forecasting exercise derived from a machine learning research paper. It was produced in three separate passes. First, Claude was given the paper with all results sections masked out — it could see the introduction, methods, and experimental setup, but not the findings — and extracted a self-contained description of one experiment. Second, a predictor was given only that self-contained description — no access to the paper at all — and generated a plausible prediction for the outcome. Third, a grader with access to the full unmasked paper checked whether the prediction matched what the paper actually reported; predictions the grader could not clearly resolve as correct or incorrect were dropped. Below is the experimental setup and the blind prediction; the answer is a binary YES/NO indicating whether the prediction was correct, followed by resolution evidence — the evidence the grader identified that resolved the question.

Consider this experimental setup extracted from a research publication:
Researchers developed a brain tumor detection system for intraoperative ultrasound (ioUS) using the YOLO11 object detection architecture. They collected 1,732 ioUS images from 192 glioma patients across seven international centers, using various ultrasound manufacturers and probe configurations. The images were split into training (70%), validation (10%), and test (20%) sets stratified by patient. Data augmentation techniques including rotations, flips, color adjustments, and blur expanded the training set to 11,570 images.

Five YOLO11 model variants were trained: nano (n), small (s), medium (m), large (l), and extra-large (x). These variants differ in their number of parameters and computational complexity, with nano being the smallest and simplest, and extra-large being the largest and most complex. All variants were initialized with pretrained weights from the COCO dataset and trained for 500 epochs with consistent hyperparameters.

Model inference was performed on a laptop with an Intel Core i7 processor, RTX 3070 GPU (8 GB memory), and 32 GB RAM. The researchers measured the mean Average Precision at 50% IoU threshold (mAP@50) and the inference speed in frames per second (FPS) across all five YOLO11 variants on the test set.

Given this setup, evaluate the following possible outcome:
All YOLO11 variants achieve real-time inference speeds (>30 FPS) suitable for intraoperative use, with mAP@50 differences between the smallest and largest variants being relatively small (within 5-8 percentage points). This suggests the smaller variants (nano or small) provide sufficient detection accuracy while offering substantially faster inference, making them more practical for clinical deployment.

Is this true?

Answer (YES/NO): NO